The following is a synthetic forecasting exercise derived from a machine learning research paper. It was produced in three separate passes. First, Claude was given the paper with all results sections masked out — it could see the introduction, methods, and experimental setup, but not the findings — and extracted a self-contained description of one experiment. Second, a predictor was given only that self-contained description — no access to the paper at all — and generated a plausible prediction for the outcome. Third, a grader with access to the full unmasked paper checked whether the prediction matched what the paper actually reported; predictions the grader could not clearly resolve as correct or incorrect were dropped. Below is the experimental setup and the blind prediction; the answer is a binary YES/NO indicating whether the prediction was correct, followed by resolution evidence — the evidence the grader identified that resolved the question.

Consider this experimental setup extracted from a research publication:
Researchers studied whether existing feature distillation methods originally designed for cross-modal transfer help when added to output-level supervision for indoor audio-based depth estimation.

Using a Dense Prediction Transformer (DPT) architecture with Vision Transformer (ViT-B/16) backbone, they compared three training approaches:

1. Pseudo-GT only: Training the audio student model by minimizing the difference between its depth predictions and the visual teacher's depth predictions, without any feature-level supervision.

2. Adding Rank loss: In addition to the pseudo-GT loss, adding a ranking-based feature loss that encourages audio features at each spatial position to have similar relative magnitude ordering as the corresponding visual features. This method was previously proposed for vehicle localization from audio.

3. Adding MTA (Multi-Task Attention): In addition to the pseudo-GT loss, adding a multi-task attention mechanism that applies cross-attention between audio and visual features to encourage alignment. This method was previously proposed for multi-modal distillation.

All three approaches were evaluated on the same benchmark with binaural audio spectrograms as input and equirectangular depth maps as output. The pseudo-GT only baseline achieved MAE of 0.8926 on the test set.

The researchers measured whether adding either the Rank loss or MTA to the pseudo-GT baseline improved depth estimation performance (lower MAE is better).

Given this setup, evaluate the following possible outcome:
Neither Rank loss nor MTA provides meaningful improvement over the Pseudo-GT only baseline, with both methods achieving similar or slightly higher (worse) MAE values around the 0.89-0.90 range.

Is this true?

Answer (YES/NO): YES